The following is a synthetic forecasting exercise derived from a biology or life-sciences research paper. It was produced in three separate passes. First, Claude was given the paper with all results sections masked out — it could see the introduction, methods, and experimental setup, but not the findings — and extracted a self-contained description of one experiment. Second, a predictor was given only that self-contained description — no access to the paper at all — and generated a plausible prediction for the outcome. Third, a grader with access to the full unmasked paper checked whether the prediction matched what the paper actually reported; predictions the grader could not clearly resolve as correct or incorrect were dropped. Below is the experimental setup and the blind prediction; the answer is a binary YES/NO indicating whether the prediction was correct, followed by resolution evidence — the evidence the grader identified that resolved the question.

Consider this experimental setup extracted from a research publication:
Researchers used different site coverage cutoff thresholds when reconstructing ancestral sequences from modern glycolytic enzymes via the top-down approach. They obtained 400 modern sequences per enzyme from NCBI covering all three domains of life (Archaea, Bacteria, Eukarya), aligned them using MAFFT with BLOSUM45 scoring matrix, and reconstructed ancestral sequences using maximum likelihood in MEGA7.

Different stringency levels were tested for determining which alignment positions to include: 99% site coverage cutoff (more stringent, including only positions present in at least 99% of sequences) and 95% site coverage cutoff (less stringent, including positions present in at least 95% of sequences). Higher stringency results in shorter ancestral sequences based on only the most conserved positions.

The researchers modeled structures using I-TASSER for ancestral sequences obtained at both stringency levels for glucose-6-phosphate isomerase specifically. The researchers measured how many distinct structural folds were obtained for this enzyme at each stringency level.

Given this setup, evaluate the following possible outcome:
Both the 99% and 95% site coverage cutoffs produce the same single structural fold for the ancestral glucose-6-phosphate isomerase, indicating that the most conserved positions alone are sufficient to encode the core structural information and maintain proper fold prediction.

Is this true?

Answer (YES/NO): NO